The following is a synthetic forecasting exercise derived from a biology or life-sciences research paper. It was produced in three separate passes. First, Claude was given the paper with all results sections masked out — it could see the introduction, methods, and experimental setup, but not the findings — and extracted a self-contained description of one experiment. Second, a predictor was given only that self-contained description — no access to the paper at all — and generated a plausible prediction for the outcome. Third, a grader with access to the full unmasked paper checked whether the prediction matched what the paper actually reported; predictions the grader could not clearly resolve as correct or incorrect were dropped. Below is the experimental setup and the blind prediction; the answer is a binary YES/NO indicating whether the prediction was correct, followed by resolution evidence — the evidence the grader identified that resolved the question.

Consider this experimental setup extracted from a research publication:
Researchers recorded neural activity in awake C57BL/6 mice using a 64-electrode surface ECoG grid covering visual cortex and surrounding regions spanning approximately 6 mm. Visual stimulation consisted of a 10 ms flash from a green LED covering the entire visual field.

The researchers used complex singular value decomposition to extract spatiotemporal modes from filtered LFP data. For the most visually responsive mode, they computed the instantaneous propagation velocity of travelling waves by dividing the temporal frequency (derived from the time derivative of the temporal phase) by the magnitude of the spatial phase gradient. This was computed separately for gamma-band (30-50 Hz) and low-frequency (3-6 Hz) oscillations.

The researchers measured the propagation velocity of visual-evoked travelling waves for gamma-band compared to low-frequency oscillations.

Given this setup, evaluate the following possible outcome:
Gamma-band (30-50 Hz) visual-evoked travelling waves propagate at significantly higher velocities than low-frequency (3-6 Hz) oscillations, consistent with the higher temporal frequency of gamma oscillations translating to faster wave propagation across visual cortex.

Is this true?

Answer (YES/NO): YES